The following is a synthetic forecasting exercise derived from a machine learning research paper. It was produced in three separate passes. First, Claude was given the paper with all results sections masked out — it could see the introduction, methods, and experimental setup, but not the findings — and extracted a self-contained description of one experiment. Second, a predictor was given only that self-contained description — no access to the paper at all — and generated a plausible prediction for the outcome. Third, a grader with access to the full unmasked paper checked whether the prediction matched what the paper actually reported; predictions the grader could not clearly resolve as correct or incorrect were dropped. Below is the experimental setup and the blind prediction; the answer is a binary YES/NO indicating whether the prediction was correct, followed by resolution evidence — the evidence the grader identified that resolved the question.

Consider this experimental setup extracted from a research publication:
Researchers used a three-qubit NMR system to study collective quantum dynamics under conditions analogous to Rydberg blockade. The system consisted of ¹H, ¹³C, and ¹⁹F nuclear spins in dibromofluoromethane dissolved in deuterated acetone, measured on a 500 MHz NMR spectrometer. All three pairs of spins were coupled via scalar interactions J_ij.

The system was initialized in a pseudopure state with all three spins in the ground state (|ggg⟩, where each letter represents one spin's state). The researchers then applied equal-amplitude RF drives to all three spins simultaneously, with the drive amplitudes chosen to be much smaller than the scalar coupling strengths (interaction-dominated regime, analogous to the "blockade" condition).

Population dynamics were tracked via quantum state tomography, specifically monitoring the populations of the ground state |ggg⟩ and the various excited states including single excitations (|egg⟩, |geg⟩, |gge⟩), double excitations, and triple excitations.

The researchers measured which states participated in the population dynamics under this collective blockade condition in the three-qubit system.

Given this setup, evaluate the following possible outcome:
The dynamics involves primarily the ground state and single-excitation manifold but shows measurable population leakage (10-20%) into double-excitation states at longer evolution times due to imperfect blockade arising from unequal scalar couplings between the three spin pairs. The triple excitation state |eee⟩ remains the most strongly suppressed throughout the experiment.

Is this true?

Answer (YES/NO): NO